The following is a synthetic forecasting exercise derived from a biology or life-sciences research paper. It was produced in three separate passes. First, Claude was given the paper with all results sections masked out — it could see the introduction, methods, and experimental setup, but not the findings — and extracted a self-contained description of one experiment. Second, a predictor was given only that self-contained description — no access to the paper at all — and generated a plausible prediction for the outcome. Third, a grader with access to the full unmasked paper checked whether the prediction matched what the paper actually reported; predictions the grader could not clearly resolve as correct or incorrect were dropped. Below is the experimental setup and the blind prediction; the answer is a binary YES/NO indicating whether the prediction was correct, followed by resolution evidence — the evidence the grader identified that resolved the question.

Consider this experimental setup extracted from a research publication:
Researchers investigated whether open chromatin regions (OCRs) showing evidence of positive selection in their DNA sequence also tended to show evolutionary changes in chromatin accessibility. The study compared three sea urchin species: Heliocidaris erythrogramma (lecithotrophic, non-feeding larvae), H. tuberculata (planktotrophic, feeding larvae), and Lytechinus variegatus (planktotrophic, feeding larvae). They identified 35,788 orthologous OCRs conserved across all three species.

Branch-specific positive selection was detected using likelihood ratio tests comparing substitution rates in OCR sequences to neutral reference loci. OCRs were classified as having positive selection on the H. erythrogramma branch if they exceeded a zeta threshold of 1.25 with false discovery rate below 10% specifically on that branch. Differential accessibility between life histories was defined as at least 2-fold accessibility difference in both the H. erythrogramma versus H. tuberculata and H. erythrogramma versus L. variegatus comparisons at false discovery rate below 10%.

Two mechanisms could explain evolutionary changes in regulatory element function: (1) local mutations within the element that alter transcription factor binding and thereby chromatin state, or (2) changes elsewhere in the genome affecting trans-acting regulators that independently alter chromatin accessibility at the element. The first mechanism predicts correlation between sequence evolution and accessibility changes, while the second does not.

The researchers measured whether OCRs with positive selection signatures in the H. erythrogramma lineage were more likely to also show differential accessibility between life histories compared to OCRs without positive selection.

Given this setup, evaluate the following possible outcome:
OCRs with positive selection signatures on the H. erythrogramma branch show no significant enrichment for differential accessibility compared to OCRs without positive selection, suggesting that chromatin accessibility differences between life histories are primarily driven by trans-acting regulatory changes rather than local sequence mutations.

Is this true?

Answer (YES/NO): NO